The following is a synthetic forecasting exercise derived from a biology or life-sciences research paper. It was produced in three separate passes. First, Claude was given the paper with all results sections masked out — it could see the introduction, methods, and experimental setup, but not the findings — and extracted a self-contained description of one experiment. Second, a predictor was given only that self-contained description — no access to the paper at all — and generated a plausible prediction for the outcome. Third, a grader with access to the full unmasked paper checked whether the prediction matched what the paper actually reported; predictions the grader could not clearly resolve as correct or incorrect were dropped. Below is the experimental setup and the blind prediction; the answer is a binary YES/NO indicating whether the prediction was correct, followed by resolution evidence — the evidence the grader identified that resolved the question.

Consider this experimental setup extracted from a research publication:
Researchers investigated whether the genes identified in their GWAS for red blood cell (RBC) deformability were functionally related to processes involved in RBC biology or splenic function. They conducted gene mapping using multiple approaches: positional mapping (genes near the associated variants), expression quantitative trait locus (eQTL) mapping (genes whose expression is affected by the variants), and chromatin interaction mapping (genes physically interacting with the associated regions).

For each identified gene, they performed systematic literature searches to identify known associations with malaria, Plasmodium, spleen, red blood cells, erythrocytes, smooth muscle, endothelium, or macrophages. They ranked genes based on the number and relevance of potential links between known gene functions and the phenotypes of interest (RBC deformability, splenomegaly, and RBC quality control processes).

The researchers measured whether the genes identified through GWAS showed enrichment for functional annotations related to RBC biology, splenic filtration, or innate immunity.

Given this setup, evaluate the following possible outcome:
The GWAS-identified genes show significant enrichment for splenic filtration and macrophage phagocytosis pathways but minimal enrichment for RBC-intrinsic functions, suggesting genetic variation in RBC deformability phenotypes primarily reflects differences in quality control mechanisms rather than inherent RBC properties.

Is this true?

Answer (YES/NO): NO